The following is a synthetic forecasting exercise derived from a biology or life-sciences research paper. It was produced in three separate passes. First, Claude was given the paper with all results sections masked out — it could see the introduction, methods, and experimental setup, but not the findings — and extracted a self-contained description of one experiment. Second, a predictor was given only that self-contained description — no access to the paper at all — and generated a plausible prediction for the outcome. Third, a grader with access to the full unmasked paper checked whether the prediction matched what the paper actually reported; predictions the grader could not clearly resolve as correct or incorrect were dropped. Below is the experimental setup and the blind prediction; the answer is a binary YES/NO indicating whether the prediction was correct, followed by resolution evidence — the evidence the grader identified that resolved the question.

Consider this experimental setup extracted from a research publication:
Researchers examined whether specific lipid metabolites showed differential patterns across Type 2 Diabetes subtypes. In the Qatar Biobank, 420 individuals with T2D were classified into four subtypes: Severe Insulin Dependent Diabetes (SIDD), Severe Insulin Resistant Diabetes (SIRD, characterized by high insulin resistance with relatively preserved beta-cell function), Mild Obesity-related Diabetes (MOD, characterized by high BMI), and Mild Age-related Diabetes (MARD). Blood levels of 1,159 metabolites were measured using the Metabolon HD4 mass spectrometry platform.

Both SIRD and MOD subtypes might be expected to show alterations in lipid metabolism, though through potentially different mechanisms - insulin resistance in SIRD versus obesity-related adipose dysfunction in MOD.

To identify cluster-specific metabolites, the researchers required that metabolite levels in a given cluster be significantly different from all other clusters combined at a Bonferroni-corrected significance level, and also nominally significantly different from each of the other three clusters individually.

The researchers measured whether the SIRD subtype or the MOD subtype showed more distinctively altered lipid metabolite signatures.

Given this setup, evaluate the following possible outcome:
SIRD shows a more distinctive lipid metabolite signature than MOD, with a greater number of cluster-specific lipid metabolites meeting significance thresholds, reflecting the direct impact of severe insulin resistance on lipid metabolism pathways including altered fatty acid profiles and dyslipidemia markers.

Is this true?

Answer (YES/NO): YES